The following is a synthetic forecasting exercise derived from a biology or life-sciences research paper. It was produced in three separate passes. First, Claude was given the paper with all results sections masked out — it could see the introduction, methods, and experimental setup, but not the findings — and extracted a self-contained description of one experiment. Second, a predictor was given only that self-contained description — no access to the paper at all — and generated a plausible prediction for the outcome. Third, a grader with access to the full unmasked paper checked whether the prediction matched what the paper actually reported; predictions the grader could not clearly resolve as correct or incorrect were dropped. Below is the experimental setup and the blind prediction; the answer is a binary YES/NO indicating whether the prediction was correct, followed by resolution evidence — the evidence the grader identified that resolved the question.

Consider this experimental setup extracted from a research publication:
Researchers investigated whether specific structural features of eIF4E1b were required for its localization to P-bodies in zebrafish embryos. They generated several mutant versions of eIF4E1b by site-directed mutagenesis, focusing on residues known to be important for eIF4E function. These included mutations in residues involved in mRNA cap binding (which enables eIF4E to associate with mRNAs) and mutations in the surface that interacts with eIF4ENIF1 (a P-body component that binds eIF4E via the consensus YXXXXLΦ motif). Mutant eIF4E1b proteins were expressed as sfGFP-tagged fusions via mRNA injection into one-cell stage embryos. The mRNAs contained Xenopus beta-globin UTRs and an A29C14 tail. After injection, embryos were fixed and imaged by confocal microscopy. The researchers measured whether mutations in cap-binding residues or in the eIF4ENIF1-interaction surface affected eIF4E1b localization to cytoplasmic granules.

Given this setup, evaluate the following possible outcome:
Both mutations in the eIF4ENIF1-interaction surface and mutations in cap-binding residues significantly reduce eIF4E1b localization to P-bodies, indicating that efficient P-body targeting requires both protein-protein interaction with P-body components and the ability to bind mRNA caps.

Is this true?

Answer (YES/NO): NO